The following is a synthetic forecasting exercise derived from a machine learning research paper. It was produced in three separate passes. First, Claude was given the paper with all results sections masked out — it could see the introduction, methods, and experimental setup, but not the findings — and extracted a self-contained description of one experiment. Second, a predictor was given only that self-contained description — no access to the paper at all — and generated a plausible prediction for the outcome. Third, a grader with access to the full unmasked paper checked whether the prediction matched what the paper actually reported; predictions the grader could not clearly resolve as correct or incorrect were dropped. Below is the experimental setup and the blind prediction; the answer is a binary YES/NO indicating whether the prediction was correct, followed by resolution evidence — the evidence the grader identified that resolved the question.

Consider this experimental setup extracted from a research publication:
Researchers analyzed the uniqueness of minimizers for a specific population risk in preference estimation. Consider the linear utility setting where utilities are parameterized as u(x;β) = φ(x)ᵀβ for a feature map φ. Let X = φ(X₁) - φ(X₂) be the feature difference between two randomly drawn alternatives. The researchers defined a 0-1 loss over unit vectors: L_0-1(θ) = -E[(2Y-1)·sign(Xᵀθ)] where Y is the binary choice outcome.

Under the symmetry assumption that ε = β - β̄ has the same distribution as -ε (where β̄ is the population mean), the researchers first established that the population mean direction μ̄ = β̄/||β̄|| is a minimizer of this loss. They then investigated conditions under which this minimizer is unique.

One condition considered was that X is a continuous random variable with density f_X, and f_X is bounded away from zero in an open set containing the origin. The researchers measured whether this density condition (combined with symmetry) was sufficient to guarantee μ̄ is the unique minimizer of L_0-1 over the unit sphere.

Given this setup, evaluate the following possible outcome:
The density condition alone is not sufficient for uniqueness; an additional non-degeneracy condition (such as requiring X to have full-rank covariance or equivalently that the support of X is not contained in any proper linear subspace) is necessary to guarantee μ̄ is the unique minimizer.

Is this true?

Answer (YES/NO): NO